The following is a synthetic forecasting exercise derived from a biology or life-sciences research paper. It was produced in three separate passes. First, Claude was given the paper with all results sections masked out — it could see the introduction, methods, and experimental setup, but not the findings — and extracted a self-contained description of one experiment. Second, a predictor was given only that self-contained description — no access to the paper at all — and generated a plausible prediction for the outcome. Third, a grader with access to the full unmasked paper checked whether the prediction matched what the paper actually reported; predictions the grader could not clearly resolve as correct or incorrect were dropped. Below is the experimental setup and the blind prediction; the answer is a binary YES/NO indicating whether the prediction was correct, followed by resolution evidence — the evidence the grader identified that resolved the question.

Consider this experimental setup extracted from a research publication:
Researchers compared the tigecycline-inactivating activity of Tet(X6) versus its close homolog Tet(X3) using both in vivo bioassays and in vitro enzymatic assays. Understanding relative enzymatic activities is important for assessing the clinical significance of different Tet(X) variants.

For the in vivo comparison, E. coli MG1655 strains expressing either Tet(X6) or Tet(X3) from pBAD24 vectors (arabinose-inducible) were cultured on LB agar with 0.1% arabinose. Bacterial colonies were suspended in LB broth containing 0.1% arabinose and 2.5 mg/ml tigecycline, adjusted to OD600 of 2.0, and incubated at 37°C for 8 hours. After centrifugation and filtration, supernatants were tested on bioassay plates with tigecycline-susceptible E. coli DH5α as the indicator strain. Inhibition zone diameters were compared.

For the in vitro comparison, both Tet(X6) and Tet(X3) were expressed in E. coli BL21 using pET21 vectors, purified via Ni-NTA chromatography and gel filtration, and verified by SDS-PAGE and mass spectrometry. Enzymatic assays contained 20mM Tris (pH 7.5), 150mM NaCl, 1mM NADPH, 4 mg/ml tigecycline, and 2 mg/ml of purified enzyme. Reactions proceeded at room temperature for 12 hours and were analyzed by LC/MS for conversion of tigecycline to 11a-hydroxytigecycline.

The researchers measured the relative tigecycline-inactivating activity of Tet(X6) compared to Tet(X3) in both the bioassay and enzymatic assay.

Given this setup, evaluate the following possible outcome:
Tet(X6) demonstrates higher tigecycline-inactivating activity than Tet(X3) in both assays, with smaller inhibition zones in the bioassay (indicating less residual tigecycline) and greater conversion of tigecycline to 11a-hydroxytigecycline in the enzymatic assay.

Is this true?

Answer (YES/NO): NO